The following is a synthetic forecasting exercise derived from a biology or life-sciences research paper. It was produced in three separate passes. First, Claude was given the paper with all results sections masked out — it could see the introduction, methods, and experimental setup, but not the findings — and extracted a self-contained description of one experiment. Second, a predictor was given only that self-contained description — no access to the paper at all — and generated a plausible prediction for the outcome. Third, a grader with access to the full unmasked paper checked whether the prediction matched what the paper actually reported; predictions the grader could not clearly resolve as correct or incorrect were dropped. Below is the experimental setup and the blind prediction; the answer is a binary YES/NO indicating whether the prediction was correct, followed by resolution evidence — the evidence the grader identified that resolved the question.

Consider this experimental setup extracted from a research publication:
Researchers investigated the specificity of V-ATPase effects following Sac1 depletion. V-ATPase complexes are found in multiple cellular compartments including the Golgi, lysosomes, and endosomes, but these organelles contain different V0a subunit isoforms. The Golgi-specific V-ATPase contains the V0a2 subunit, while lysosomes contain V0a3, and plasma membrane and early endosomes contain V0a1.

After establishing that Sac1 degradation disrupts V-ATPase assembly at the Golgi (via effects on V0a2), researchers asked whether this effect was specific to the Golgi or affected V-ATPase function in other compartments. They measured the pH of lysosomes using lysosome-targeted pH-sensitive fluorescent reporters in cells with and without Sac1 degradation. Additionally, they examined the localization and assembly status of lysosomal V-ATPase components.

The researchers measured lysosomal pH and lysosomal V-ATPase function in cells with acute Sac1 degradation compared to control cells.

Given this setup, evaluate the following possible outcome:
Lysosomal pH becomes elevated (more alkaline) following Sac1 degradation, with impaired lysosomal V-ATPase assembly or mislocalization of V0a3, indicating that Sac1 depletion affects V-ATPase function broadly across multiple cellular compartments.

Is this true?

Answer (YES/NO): NO